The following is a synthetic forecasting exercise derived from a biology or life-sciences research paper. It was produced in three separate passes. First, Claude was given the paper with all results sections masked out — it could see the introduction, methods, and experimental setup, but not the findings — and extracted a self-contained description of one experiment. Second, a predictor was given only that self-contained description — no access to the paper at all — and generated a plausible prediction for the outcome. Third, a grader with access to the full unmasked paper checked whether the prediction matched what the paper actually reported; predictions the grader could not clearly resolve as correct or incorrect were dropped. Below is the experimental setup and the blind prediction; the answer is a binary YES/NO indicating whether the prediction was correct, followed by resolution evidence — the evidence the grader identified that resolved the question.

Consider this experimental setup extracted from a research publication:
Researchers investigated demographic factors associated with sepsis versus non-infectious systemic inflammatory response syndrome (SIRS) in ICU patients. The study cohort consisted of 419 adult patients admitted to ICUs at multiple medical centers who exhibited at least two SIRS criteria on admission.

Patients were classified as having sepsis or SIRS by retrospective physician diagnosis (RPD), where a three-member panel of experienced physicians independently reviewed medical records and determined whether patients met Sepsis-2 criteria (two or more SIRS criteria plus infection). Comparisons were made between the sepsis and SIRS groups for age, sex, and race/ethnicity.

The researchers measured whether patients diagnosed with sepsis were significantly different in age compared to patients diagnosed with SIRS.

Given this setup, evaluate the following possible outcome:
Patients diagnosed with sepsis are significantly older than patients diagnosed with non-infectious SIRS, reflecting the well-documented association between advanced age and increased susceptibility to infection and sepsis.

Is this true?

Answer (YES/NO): YES